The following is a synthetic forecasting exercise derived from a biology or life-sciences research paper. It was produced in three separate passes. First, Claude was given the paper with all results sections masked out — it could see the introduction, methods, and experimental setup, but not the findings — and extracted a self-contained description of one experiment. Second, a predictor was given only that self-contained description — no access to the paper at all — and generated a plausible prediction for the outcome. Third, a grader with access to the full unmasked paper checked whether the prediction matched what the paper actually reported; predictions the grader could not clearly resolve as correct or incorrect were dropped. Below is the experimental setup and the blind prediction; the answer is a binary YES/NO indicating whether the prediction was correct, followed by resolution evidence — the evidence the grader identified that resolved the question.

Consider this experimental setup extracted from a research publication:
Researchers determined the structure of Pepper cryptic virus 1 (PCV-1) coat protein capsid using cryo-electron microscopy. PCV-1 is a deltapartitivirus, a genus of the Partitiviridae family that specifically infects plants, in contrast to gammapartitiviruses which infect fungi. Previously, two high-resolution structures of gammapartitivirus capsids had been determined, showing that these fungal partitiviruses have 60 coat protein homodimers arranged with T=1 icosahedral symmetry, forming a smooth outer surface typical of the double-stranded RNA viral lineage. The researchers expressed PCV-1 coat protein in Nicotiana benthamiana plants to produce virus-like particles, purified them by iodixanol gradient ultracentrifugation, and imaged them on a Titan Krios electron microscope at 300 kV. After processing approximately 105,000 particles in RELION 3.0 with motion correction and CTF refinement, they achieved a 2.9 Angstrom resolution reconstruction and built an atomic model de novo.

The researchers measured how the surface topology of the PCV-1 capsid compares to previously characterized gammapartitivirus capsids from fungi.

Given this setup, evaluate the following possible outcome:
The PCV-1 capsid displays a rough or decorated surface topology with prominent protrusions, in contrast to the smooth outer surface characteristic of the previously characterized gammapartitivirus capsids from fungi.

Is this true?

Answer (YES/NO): YES